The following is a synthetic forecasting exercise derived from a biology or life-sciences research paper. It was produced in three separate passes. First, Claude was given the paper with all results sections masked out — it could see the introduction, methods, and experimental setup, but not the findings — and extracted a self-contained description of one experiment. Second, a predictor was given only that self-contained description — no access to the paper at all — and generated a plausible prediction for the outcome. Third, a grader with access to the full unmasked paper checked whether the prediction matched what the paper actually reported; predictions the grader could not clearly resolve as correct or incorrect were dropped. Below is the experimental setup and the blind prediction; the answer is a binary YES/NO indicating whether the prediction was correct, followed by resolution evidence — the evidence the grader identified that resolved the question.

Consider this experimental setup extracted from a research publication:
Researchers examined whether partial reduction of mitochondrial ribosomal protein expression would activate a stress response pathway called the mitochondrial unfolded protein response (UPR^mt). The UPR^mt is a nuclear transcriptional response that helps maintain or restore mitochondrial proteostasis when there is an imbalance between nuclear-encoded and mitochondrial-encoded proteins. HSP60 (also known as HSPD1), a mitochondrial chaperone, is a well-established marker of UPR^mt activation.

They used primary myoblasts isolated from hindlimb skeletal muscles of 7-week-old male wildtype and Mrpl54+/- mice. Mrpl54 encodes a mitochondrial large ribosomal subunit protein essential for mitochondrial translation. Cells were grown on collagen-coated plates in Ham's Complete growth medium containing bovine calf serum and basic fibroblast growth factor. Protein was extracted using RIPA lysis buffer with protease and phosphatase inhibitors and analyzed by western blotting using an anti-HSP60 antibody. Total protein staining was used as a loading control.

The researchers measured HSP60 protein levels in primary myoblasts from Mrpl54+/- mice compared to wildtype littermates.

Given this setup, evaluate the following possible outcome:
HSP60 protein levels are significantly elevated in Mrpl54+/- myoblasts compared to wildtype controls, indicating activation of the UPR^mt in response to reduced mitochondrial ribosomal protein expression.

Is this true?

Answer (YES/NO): NO